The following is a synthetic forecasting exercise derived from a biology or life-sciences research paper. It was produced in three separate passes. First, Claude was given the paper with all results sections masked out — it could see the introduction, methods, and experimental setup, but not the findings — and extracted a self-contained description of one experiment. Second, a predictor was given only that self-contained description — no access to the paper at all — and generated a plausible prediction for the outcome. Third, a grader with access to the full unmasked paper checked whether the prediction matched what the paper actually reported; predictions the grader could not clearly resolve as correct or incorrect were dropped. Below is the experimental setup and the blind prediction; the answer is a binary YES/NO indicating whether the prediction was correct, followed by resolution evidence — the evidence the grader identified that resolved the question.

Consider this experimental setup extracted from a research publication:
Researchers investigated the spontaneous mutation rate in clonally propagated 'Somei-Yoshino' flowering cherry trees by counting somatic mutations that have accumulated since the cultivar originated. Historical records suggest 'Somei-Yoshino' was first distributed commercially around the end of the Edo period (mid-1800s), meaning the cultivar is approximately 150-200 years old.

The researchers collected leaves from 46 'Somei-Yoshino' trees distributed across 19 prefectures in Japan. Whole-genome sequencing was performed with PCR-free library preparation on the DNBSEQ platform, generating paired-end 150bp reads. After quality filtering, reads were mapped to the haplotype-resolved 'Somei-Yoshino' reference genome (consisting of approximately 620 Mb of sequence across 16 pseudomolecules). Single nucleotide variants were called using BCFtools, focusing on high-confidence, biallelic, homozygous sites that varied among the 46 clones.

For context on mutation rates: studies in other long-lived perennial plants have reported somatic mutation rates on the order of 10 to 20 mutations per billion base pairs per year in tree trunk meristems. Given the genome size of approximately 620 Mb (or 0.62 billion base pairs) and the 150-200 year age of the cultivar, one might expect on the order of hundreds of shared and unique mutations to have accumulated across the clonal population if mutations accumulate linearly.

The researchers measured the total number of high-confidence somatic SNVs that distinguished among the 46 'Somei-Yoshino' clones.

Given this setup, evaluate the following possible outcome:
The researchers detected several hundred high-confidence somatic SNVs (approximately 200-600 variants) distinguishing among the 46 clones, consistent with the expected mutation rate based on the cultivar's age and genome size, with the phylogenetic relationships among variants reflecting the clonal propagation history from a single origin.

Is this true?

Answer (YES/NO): NO